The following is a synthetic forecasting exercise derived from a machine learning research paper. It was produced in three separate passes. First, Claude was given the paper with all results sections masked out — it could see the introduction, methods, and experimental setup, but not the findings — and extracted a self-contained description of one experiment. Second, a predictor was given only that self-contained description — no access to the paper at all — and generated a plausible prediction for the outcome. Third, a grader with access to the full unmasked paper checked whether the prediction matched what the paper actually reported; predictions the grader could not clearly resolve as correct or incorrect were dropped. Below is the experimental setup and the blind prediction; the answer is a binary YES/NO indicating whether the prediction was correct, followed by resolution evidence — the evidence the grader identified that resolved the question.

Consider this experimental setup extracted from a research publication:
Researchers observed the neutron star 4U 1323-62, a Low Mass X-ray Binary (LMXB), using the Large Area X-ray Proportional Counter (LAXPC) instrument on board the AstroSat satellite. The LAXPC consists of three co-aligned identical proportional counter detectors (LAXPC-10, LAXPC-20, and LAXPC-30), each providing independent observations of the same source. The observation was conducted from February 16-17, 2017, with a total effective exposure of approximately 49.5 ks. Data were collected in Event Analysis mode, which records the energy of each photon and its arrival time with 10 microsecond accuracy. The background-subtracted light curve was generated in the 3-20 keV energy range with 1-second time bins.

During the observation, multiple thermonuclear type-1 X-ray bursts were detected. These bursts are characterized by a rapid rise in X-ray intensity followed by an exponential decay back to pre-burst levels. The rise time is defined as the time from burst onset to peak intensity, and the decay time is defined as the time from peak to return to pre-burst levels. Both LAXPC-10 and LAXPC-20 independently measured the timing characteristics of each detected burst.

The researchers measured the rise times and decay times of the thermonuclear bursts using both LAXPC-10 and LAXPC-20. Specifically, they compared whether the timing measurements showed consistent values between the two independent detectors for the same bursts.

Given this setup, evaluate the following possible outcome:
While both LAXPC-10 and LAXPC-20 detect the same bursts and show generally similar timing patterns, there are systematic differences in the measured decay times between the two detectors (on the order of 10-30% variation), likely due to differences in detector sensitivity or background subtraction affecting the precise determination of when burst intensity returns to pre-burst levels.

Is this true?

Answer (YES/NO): NO